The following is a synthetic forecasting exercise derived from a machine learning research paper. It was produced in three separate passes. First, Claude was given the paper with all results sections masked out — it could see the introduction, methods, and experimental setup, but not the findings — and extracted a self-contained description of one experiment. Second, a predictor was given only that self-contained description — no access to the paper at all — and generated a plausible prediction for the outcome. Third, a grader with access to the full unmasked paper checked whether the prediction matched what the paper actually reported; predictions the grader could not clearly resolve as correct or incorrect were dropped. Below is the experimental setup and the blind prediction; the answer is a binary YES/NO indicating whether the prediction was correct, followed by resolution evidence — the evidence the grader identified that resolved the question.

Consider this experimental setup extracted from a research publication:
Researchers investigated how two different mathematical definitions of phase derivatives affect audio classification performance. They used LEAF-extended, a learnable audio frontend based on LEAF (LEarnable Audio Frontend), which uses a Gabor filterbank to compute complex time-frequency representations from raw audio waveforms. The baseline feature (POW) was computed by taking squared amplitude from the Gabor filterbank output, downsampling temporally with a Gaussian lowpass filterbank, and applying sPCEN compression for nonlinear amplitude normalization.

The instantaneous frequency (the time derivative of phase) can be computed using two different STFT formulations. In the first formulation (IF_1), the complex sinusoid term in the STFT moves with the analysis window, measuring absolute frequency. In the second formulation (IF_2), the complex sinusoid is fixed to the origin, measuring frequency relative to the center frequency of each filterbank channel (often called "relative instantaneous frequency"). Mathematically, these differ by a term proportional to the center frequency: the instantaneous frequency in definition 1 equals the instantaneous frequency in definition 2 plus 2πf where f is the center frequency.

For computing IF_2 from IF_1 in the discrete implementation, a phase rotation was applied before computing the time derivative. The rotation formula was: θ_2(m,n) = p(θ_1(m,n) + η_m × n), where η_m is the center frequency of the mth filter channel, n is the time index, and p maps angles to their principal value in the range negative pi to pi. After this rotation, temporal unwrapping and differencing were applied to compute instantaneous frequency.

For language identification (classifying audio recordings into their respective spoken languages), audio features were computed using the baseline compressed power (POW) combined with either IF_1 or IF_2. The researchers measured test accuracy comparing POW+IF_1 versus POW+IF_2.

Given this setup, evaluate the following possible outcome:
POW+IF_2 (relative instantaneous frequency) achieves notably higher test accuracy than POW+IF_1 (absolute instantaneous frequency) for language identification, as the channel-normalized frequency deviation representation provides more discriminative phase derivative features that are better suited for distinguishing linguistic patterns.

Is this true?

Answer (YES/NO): NO